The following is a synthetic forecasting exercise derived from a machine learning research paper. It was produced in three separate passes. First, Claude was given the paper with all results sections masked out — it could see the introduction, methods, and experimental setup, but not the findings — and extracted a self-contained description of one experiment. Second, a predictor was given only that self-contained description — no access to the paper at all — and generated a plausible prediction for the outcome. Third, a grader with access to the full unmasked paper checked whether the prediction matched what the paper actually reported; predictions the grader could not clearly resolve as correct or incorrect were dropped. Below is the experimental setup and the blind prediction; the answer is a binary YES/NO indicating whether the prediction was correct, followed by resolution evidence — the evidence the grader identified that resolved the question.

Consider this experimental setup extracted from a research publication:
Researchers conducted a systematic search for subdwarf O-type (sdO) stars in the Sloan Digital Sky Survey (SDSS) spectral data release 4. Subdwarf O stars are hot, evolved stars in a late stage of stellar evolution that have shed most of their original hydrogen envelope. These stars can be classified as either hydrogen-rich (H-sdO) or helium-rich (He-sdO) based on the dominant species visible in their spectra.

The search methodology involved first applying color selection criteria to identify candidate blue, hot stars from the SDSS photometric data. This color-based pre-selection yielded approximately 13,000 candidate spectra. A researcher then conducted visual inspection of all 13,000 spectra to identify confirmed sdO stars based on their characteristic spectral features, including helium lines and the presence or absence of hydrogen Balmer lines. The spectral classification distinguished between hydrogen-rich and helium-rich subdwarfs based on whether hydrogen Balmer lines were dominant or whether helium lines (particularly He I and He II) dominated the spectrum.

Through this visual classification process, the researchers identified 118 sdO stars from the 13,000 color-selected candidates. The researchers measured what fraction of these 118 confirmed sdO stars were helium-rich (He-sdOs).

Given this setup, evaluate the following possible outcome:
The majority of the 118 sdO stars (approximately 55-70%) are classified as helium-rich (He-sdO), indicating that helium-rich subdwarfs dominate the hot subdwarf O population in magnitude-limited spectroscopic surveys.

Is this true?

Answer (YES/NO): NO